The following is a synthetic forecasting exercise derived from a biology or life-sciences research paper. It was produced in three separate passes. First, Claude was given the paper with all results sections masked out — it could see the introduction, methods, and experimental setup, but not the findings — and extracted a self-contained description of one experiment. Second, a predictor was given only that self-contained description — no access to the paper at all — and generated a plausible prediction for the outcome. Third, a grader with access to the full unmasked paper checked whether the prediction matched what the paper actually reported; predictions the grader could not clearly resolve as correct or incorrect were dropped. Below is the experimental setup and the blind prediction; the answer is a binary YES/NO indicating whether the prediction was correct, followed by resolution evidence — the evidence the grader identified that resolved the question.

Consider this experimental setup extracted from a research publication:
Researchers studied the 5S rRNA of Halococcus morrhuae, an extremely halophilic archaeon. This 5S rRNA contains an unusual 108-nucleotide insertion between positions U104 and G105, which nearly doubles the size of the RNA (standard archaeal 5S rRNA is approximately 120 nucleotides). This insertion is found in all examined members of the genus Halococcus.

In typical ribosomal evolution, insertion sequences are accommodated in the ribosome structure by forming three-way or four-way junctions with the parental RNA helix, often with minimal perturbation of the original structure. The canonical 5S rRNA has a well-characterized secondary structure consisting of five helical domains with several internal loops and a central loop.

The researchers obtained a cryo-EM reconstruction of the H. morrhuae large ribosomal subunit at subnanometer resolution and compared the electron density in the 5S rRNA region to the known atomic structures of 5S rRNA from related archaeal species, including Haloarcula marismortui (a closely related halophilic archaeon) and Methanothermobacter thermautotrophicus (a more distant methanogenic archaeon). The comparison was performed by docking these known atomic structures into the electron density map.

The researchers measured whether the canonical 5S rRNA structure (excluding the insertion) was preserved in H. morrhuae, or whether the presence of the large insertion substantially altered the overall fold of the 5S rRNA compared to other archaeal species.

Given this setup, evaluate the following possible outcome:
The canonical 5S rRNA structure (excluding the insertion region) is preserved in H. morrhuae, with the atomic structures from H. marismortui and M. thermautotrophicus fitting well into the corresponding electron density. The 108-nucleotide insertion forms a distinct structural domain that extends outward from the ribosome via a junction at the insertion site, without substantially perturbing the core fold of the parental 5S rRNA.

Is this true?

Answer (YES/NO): YES